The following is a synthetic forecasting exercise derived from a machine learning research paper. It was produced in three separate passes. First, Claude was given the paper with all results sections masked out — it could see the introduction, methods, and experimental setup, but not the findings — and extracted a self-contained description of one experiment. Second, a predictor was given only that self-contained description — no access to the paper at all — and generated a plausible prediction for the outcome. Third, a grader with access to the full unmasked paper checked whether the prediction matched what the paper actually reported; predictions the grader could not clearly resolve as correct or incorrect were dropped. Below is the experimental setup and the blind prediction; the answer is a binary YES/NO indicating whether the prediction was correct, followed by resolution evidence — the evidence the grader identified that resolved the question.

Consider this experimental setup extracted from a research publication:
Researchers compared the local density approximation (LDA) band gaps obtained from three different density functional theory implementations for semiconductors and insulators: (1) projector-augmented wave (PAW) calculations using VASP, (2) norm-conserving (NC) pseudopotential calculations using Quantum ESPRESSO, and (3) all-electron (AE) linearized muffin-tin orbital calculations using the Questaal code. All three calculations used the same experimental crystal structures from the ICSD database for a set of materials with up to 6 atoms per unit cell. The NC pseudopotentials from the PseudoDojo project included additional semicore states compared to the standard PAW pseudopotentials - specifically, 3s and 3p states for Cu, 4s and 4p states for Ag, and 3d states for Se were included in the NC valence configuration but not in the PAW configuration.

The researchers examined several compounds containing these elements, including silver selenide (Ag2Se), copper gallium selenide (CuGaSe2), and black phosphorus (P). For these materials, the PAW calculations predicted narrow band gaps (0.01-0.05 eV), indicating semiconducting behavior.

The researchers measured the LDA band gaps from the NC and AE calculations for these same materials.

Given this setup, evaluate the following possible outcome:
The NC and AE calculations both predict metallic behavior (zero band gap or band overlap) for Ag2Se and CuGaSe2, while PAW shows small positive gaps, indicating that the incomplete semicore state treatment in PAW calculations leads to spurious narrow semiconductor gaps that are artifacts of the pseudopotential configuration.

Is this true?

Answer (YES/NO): NO